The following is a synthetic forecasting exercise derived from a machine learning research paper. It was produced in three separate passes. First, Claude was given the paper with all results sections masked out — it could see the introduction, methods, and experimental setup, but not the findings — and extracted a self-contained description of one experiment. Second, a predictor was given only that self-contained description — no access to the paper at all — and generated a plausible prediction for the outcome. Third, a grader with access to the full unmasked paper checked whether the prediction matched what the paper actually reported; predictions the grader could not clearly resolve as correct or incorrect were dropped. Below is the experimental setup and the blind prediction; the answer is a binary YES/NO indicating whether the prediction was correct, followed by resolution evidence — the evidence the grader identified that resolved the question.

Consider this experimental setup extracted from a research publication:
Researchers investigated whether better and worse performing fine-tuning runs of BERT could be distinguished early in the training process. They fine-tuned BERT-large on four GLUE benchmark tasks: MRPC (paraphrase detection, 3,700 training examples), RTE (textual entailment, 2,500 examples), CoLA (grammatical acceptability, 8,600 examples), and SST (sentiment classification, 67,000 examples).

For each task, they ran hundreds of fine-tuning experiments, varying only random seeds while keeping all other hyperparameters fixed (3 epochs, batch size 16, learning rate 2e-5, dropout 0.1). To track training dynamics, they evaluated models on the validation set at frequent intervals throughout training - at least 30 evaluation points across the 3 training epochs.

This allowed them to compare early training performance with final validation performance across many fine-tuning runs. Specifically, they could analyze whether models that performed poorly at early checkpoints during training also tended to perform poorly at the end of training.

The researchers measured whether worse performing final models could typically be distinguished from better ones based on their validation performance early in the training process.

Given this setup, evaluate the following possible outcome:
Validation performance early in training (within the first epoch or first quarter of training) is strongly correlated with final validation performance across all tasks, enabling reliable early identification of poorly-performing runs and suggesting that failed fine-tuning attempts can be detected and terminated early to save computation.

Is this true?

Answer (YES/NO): NO